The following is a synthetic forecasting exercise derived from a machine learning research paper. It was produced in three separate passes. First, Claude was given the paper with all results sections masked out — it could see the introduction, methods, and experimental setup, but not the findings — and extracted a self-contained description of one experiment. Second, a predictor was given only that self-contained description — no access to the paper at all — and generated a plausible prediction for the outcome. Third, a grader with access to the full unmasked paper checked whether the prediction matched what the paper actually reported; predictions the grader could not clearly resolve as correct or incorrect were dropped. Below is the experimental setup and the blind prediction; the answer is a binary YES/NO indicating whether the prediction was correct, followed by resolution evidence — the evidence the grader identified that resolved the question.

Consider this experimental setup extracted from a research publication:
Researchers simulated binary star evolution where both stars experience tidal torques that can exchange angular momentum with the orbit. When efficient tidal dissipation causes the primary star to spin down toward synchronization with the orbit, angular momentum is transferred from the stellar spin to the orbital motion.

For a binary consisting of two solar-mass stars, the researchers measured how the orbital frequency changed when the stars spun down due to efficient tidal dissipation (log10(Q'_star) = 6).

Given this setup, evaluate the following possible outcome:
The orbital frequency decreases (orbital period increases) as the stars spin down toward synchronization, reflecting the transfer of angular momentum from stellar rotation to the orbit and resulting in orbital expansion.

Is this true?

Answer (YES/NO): YES